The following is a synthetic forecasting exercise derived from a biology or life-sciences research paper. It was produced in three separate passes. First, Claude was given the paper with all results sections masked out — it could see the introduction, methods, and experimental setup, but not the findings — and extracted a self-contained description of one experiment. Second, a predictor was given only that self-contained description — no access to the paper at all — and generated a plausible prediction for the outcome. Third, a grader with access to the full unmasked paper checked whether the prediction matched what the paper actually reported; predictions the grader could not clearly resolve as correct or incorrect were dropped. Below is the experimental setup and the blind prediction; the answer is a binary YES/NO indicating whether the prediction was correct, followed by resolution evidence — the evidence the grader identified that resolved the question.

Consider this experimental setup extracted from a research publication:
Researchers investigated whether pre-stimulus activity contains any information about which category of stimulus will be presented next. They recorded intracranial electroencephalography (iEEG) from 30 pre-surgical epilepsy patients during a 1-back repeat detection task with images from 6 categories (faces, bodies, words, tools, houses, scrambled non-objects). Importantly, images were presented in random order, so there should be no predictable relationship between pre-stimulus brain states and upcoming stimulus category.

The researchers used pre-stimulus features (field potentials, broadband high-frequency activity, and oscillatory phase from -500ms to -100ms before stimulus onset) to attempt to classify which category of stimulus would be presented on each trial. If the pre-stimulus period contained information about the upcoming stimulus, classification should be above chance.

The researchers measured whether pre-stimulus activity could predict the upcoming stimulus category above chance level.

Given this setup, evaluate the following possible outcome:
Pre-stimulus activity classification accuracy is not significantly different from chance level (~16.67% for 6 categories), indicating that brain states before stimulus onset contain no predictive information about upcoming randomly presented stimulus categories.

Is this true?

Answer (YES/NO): YES